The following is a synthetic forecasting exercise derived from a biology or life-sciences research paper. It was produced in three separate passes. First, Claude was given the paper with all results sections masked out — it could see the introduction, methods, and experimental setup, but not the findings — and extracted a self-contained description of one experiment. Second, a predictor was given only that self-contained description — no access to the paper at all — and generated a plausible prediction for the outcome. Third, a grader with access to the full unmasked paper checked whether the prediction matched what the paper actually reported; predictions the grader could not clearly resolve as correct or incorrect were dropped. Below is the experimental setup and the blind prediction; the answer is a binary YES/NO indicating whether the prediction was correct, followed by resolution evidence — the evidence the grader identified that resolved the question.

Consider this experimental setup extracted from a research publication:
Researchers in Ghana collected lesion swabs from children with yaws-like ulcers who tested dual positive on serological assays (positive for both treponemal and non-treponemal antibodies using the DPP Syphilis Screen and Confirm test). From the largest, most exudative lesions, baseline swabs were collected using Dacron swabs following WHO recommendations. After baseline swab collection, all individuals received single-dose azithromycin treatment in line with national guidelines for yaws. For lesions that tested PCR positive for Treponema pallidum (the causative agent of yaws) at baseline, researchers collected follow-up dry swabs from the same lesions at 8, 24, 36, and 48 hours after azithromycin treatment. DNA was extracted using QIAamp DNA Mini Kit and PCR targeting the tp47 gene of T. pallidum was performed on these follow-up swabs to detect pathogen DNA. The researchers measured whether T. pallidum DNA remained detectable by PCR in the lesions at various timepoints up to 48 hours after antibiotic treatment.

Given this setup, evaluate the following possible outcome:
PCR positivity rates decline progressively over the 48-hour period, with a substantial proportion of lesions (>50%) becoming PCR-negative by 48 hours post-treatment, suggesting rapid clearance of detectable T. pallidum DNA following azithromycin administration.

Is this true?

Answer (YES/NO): NO